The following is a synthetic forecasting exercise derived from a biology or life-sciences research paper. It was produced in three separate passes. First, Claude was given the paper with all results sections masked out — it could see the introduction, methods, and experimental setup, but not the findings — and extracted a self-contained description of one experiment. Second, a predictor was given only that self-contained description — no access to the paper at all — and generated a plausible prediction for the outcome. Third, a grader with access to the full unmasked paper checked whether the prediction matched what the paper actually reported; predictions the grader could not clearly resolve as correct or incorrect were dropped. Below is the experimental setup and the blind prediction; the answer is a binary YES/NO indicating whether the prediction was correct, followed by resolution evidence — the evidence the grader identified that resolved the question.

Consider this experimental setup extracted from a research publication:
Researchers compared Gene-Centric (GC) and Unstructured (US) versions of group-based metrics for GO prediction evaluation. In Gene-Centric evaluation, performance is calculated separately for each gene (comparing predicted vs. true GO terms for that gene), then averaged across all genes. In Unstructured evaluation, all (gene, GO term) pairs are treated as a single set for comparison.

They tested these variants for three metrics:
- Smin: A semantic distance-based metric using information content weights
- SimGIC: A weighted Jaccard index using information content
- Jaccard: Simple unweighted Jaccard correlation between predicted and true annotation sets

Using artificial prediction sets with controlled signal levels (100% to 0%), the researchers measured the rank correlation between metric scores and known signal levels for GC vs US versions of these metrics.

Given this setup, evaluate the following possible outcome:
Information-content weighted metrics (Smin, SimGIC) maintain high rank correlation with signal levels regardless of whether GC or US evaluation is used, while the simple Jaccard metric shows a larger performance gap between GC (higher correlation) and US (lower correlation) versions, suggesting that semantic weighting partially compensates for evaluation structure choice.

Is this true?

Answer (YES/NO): NO